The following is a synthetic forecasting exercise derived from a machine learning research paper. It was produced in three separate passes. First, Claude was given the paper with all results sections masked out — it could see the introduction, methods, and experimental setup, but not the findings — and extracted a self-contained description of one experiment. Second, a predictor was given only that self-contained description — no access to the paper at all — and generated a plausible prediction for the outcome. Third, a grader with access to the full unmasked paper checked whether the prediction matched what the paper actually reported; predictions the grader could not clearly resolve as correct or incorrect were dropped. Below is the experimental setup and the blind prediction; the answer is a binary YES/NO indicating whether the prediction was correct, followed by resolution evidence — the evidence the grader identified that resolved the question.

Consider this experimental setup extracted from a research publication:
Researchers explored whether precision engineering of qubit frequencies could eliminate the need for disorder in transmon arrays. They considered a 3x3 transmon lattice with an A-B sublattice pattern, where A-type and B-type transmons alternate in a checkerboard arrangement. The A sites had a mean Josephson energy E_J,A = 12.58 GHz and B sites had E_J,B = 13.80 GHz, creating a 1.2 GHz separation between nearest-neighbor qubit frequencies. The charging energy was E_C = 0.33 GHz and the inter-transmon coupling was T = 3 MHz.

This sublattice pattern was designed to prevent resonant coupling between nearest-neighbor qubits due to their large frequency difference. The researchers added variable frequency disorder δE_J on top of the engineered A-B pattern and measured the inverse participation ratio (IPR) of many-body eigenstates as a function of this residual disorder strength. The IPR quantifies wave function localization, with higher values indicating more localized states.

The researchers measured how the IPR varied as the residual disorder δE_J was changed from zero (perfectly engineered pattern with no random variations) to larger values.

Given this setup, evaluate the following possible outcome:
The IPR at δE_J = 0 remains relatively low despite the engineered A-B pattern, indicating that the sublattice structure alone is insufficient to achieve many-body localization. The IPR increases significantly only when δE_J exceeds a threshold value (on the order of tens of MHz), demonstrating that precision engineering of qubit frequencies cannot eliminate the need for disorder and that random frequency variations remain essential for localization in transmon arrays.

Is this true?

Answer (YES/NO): YES